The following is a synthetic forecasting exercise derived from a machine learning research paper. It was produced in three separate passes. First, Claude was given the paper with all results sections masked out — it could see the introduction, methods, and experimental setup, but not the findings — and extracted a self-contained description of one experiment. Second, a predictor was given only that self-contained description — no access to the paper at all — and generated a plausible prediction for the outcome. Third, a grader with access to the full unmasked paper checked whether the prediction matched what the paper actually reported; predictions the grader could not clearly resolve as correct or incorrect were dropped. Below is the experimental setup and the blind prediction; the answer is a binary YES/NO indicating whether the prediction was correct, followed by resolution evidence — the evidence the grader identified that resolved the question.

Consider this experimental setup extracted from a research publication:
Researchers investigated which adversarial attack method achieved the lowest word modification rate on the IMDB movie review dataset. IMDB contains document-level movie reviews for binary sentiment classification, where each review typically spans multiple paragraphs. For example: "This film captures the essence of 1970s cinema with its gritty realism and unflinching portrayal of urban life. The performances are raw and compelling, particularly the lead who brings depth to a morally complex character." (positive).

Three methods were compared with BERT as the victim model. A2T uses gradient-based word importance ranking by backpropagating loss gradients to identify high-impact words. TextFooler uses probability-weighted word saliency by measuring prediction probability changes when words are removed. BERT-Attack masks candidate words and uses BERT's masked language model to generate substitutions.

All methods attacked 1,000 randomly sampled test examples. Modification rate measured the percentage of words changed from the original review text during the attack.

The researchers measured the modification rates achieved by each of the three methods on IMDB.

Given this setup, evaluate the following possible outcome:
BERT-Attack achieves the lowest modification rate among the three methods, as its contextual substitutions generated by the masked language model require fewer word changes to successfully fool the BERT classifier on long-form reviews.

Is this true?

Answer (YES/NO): NO